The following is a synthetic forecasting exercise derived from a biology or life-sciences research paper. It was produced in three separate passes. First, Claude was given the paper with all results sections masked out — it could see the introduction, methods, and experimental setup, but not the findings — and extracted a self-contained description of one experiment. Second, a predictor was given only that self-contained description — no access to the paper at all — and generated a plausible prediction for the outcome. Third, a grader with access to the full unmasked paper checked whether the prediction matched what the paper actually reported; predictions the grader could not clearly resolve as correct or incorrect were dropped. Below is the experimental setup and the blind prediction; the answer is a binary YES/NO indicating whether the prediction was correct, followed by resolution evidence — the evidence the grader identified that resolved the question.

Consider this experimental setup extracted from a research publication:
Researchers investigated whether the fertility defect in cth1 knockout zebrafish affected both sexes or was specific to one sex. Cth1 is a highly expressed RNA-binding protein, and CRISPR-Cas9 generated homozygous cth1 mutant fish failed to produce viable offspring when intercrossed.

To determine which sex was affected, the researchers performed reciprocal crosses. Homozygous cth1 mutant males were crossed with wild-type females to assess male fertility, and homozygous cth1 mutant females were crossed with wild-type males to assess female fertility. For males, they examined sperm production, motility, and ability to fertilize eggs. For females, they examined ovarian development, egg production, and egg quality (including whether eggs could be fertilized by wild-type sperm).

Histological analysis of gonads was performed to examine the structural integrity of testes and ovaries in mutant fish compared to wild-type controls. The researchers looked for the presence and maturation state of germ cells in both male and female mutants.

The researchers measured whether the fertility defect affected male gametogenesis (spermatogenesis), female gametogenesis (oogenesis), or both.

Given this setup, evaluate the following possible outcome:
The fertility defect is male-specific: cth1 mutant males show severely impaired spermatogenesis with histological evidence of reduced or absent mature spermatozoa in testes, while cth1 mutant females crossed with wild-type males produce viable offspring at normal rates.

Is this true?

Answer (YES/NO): NO